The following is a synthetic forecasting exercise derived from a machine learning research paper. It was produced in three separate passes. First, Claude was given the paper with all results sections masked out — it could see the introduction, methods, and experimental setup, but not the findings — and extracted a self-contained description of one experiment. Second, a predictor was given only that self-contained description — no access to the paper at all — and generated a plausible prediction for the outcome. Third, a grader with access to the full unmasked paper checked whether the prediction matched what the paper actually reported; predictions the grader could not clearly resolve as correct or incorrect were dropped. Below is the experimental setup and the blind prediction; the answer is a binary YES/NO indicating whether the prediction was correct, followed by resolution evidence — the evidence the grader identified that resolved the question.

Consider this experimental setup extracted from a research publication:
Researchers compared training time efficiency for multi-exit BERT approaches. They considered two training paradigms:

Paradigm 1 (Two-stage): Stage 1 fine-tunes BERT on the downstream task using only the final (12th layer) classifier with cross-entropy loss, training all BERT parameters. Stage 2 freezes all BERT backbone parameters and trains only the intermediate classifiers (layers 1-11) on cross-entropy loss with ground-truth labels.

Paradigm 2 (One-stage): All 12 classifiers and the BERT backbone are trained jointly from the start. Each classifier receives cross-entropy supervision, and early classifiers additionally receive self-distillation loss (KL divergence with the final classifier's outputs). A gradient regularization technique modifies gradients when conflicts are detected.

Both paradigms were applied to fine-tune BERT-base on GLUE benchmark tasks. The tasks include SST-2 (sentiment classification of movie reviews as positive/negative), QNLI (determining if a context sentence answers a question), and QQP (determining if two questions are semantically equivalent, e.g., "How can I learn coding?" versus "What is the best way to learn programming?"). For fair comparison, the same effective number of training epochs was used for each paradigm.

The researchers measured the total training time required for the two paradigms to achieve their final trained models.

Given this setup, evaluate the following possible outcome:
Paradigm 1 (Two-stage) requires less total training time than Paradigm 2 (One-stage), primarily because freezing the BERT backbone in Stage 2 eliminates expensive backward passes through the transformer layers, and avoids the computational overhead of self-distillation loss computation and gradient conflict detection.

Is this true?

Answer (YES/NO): NO